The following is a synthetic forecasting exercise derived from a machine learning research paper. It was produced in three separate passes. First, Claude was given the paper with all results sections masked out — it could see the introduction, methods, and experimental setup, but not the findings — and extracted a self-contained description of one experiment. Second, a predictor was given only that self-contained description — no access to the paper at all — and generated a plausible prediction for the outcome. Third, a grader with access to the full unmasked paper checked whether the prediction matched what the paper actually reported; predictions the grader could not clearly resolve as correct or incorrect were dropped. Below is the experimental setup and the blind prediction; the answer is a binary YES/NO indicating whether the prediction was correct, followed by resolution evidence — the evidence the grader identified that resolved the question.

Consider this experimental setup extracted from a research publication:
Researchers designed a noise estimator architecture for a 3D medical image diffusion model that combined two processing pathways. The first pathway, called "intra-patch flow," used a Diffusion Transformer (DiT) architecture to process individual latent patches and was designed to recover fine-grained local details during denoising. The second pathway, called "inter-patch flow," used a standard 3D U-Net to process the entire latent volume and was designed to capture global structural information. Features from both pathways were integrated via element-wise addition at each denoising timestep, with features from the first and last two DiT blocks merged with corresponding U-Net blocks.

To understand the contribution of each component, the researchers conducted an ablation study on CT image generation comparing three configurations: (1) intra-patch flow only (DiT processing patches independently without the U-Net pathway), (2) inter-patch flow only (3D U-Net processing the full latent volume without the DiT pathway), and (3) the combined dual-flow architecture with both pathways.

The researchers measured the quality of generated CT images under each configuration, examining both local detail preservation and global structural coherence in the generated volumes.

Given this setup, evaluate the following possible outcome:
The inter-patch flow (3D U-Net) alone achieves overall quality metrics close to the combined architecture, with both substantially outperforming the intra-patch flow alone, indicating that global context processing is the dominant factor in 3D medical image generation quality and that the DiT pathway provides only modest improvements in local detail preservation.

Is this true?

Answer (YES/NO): NO